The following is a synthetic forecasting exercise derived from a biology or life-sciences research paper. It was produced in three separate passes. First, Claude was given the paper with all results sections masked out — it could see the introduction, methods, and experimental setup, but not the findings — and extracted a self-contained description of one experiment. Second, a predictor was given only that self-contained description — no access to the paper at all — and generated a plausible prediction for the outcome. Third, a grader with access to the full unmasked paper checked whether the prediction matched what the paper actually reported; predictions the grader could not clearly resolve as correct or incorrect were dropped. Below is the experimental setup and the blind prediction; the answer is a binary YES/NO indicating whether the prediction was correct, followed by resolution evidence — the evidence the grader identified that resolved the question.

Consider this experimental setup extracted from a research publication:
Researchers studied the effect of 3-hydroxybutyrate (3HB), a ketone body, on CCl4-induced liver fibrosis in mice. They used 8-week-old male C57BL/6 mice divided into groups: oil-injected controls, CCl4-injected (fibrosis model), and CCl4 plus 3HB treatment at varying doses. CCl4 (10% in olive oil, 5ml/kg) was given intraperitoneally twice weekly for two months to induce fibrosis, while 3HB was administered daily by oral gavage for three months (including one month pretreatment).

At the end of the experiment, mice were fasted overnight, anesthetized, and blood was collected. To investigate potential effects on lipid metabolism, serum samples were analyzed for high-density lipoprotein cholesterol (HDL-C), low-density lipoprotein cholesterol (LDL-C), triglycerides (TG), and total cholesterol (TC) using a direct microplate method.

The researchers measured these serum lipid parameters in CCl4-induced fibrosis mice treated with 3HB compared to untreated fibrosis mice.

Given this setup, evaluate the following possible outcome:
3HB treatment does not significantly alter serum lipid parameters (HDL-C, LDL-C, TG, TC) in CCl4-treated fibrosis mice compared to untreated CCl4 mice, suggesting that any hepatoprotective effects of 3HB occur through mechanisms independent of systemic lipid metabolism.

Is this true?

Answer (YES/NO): NO